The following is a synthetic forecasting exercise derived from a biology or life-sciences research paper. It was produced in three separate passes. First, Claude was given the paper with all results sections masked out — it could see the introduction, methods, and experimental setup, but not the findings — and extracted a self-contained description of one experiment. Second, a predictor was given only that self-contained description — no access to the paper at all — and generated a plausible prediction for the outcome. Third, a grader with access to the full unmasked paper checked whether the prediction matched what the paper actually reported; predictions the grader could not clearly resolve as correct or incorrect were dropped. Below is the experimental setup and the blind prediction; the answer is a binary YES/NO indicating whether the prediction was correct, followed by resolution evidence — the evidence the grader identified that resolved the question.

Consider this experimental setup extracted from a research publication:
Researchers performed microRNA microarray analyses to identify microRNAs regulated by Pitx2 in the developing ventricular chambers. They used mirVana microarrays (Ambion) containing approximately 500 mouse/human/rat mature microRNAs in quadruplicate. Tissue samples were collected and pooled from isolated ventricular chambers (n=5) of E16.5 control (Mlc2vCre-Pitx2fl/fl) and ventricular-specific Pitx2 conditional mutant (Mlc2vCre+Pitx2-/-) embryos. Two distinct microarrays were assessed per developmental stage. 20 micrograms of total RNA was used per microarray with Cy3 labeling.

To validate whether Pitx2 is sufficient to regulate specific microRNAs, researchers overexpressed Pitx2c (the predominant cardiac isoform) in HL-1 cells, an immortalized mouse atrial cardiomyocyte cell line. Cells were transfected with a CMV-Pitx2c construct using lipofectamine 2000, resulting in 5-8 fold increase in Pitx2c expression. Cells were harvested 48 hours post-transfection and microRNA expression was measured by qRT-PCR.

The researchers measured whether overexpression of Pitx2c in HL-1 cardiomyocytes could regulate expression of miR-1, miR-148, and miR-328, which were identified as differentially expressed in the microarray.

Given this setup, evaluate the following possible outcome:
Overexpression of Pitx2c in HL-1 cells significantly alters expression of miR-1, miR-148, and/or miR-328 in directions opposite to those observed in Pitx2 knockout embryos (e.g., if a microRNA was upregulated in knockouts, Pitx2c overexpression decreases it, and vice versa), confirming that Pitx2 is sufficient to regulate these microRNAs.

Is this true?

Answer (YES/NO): YES